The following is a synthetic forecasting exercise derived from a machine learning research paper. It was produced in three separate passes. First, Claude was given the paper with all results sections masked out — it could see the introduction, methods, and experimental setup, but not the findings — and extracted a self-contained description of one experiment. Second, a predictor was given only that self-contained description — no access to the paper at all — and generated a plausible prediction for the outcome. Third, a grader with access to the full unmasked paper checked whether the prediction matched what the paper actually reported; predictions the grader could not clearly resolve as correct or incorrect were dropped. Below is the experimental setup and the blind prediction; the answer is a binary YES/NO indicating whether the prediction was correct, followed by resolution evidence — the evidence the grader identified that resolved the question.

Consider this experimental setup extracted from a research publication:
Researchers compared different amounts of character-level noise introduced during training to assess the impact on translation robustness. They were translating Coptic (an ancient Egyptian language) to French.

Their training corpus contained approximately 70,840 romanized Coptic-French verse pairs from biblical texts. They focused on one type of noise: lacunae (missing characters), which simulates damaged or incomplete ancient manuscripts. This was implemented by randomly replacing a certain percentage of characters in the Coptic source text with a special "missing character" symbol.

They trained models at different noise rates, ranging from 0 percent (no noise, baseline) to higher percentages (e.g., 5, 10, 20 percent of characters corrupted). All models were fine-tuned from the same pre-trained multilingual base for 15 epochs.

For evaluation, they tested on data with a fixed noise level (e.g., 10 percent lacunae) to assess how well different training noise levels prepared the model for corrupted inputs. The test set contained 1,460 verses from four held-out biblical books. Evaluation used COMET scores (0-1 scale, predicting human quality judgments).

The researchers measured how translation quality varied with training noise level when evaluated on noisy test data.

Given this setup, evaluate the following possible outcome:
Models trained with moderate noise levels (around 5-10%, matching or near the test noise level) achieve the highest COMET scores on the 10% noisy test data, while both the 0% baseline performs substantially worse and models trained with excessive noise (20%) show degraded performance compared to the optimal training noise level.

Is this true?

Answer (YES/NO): NO